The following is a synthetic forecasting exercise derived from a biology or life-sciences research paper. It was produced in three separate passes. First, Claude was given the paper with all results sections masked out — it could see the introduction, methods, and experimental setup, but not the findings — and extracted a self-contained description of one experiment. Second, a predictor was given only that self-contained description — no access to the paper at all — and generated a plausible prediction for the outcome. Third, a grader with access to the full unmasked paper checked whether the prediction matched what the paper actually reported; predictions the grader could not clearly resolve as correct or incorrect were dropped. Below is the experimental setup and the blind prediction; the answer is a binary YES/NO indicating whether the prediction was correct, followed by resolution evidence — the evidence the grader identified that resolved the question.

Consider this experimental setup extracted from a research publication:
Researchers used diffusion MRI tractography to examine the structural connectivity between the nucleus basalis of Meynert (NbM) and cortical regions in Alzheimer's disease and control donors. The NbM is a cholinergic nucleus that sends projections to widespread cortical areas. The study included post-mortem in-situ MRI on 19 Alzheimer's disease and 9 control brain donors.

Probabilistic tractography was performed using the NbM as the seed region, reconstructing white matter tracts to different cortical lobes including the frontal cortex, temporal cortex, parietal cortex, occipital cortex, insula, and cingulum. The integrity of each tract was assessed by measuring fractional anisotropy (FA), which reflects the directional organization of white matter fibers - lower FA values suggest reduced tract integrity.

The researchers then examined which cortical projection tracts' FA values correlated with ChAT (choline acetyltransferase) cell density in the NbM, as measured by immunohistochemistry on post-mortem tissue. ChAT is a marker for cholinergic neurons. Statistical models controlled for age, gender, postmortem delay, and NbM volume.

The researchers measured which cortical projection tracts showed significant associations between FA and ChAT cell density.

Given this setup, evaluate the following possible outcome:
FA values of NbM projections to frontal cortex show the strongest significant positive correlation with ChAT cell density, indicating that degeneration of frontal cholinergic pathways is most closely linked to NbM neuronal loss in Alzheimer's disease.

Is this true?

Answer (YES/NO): NO